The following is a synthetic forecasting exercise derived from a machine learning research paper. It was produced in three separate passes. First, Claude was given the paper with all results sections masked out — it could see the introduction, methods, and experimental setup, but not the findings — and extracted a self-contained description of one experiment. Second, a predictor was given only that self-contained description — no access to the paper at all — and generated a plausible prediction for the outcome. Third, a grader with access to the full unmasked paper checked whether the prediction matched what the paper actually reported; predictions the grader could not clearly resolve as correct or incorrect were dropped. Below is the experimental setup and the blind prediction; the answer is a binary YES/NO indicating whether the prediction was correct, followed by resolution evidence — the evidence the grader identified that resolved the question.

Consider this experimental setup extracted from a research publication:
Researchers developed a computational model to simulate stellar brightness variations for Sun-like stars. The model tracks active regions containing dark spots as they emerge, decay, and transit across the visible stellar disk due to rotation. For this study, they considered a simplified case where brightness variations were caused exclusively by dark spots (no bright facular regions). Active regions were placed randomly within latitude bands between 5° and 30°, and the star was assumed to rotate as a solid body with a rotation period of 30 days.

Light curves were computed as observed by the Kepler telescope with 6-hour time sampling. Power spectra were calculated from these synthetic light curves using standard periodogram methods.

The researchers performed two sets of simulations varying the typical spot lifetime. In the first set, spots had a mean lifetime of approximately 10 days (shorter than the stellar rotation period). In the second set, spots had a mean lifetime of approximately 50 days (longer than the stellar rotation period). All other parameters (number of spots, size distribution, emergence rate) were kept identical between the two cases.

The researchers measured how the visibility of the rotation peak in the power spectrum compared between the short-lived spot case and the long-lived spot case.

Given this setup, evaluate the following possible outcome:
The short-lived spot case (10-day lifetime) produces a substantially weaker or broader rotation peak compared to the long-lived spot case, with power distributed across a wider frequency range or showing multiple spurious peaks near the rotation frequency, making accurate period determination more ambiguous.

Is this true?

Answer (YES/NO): NO